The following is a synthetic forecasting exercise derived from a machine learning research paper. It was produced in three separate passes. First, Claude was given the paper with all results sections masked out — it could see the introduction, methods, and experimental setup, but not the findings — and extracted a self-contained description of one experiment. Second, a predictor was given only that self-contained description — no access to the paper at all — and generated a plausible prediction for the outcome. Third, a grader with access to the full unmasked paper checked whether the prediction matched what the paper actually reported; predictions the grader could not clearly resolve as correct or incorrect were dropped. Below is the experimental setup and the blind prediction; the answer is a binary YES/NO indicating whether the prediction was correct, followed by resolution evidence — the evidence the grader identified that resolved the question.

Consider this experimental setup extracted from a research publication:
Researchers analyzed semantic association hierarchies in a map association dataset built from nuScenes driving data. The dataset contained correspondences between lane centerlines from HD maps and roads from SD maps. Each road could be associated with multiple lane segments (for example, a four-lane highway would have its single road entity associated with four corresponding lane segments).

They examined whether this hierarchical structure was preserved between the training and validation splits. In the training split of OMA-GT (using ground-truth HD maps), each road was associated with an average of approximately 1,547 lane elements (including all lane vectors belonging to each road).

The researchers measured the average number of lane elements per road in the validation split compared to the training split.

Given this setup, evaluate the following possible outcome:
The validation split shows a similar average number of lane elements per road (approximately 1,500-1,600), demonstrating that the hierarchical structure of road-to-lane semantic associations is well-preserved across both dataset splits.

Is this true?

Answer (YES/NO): NO